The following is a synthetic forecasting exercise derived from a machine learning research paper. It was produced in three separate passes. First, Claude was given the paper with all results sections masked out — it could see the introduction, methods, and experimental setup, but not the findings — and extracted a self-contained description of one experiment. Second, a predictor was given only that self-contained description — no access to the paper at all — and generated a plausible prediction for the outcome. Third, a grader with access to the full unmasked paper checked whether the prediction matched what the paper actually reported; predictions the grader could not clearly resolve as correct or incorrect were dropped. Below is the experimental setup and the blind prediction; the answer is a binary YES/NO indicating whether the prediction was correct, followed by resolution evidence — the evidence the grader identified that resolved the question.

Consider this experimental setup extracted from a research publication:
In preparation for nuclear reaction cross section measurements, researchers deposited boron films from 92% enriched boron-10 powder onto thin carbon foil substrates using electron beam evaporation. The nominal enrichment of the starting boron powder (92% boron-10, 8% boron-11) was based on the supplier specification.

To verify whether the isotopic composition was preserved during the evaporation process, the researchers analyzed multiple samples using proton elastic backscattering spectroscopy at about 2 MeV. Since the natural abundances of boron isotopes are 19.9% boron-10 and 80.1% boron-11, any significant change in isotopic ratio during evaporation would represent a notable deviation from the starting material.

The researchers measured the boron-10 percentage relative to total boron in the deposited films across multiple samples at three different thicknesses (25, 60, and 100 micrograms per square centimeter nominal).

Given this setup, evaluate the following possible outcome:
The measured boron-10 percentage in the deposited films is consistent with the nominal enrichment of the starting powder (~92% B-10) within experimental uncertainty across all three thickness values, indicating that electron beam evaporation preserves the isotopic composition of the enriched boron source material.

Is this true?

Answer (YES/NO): YES